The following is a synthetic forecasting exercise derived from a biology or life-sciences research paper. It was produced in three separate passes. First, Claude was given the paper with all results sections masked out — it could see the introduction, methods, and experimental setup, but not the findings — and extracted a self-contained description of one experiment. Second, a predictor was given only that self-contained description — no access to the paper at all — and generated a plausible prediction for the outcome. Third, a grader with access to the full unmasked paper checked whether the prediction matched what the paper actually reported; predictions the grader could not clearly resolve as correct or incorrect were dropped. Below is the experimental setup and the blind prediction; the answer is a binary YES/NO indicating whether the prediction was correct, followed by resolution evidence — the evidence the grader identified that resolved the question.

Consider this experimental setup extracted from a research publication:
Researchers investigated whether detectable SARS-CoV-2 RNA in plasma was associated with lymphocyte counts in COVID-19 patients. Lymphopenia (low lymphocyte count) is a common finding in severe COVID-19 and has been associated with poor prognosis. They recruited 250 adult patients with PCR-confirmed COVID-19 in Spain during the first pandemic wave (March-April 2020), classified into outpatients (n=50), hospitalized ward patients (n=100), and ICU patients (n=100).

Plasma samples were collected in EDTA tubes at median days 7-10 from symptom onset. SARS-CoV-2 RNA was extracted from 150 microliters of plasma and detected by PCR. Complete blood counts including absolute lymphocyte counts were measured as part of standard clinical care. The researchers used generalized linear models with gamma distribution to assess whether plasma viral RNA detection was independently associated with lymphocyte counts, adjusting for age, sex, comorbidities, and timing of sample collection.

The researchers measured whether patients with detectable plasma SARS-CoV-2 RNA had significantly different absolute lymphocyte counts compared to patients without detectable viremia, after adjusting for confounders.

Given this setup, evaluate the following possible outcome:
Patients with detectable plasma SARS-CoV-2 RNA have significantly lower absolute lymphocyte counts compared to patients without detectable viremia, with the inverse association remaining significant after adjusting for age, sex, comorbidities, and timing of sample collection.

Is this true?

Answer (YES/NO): YES